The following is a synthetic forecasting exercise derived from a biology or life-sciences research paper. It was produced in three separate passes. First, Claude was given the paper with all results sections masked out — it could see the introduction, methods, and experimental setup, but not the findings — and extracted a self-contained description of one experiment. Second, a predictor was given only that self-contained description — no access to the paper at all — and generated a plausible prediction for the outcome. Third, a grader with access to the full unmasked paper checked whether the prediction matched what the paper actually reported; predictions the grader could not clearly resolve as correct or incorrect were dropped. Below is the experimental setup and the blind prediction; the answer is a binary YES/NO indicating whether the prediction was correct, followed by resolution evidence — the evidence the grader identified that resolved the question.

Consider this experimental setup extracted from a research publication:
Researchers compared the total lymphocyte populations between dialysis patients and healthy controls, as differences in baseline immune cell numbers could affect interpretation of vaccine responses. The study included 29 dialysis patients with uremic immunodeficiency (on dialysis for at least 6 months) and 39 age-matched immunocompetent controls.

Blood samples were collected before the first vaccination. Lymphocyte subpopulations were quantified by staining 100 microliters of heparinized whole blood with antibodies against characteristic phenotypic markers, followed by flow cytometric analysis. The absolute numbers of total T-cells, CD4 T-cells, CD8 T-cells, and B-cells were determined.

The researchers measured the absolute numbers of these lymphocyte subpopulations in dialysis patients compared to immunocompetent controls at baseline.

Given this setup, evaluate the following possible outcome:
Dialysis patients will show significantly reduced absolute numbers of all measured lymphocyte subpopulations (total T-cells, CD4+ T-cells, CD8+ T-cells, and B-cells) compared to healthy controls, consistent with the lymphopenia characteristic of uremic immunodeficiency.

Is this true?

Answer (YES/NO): NO